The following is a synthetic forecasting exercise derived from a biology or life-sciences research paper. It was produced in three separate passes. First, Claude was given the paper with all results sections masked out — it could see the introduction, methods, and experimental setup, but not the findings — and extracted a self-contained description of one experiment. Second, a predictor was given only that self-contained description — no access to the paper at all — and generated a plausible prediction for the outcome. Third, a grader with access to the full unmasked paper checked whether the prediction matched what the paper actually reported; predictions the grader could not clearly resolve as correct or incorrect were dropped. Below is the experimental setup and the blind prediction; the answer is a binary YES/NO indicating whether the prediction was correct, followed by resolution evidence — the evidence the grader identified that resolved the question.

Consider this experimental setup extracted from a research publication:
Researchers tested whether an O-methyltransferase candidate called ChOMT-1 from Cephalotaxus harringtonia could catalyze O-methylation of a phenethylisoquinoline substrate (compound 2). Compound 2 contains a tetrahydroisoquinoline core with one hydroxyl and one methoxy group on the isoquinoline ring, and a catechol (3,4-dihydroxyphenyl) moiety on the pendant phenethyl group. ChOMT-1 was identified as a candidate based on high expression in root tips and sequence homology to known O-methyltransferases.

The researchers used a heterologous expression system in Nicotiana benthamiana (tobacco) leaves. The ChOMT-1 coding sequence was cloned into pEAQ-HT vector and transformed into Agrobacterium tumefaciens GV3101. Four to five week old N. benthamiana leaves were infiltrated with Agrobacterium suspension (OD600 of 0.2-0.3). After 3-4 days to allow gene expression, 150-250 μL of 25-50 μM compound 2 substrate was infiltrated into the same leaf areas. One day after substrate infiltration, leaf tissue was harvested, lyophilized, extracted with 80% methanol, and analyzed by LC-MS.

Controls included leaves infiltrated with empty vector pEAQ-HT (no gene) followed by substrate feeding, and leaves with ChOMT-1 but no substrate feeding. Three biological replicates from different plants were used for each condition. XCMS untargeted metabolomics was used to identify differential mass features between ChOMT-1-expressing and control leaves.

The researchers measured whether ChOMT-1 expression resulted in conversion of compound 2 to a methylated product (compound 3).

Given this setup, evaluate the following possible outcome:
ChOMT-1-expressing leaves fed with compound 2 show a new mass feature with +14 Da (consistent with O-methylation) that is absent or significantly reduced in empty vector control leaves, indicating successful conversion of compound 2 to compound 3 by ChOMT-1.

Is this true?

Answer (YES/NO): YES